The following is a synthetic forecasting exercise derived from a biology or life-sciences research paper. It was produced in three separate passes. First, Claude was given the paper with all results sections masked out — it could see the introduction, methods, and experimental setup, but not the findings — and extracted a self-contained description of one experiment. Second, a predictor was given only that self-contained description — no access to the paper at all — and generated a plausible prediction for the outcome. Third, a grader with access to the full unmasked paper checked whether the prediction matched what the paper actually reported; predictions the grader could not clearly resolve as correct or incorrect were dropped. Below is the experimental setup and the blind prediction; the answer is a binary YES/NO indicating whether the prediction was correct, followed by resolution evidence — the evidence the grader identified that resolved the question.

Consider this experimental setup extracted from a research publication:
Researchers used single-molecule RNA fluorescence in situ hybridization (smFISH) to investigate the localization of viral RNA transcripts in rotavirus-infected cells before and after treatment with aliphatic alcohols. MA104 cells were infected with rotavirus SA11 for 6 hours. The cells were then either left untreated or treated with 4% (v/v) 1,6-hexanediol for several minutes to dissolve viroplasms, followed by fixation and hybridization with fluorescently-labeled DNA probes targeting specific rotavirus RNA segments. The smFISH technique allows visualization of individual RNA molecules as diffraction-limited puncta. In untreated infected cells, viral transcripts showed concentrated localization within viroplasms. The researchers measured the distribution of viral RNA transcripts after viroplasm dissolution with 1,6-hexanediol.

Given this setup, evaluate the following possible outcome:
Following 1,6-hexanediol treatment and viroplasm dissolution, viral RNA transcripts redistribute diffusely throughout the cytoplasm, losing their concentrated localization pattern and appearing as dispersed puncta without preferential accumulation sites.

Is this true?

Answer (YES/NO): NO